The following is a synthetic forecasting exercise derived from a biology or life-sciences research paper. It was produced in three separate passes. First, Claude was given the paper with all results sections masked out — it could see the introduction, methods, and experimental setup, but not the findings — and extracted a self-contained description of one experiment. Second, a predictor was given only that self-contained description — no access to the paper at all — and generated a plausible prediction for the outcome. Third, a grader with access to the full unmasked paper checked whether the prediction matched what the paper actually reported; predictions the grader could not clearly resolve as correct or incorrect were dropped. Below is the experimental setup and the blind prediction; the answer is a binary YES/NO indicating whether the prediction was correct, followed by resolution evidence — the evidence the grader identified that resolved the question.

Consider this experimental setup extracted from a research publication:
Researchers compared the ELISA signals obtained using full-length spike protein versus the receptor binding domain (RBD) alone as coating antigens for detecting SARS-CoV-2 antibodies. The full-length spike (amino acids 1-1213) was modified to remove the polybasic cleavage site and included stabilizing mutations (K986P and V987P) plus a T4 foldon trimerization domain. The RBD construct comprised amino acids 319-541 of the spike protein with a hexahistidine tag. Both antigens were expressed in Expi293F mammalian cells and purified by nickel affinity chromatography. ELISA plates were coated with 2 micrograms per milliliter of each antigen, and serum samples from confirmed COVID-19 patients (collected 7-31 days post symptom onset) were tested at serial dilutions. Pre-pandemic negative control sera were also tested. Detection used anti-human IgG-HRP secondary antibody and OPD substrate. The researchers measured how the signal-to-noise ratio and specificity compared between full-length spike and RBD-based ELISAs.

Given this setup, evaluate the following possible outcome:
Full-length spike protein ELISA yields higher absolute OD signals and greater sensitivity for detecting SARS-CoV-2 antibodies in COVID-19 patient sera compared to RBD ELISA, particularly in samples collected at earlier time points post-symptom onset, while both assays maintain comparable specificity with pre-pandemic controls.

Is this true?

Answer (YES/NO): NO